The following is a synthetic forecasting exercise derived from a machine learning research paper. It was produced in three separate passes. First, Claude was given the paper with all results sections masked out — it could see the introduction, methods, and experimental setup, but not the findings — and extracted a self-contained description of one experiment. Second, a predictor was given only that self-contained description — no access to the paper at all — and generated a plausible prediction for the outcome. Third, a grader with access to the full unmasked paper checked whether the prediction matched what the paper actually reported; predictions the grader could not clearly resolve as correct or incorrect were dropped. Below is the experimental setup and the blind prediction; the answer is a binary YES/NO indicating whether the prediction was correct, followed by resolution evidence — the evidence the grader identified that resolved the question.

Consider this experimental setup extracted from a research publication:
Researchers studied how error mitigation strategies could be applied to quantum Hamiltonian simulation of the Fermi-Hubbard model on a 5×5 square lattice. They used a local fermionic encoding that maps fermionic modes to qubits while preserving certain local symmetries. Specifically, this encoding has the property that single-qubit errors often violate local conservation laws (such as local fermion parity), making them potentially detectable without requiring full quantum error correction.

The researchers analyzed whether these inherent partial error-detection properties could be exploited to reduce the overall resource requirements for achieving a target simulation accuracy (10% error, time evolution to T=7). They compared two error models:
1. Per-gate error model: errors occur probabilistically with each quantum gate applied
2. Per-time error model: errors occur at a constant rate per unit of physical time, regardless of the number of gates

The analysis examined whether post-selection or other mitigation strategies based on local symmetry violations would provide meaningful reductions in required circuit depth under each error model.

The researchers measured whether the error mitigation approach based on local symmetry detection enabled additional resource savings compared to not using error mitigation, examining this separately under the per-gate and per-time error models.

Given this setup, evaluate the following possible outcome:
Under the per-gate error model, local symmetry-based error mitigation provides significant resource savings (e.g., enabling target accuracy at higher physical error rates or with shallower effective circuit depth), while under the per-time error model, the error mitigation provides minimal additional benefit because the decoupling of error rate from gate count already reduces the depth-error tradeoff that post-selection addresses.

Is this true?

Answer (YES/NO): NO